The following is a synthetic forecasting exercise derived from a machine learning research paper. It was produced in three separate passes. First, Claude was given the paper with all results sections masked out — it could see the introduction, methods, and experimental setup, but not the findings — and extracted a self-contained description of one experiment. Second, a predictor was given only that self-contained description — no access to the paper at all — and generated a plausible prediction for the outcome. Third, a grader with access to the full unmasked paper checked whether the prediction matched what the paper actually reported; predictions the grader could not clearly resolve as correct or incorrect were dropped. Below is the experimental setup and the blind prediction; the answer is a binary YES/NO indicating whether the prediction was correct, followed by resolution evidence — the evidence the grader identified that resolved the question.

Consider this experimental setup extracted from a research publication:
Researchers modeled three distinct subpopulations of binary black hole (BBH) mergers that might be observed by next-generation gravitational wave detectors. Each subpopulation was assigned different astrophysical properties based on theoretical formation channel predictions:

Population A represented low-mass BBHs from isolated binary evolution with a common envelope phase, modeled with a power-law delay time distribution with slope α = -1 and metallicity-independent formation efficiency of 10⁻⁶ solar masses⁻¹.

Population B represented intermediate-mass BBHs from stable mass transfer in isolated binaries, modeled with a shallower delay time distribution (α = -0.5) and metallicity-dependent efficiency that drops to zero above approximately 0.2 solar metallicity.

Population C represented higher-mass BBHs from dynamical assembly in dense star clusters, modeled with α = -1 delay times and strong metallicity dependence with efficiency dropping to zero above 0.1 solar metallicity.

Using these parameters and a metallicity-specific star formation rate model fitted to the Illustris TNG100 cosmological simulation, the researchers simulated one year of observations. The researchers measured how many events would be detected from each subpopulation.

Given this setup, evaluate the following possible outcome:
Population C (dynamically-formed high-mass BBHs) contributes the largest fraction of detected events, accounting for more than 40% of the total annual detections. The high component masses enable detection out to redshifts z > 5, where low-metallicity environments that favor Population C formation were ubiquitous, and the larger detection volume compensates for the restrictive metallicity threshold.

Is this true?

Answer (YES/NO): YES